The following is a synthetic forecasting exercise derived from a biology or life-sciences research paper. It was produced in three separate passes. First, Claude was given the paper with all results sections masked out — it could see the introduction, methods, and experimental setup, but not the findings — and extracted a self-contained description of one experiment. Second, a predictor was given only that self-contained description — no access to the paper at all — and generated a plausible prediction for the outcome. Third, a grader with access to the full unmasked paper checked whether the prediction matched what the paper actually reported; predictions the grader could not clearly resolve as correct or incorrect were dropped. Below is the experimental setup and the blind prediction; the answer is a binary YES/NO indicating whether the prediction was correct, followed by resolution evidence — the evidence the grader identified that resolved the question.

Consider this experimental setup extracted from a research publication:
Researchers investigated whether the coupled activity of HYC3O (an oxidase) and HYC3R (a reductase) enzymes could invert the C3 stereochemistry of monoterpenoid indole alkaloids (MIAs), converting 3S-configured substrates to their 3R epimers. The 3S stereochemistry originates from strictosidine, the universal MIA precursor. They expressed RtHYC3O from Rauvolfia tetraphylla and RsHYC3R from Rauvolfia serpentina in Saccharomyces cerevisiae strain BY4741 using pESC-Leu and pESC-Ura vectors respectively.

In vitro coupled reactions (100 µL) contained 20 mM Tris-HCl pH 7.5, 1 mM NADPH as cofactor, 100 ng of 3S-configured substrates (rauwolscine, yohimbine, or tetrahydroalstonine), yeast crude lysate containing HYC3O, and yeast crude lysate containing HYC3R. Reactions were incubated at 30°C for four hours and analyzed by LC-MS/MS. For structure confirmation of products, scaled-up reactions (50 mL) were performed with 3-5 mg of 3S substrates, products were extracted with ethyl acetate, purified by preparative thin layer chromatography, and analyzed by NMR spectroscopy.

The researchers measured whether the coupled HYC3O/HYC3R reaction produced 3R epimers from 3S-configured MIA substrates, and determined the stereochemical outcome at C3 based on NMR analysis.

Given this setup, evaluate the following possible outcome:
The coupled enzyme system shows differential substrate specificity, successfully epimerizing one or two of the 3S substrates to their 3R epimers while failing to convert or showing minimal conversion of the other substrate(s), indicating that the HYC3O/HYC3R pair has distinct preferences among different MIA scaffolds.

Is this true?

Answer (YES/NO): NO